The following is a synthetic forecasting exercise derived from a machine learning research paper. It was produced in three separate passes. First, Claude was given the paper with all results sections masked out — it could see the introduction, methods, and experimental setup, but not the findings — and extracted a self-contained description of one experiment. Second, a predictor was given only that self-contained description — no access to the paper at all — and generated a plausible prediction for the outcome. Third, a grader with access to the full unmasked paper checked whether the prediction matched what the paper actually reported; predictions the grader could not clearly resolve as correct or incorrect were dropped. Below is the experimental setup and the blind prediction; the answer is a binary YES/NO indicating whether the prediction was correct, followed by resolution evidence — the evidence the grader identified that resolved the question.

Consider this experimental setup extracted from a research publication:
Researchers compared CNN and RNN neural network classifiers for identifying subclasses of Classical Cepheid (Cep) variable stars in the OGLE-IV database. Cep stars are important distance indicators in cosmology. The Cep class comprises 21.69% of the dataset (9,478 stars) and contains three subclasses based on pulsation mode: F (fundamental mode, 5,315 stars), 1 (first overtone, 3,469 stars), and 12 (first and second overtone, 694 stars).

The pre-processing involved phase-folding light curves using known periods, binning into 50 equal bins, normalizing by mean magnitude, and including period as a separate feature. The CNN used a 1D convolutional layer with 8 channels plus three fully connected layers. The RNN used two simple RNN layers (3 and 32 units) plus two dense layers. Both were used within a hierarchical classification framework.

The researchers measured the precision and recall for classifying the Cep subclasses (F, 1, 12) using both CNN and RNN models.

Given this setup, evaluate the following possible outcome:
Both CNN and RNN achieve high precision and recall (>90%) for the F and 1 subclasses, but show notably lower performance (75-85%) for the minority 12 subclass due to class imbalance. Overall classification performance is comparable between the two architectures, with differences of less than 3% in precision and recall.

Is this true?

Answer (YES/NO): NO